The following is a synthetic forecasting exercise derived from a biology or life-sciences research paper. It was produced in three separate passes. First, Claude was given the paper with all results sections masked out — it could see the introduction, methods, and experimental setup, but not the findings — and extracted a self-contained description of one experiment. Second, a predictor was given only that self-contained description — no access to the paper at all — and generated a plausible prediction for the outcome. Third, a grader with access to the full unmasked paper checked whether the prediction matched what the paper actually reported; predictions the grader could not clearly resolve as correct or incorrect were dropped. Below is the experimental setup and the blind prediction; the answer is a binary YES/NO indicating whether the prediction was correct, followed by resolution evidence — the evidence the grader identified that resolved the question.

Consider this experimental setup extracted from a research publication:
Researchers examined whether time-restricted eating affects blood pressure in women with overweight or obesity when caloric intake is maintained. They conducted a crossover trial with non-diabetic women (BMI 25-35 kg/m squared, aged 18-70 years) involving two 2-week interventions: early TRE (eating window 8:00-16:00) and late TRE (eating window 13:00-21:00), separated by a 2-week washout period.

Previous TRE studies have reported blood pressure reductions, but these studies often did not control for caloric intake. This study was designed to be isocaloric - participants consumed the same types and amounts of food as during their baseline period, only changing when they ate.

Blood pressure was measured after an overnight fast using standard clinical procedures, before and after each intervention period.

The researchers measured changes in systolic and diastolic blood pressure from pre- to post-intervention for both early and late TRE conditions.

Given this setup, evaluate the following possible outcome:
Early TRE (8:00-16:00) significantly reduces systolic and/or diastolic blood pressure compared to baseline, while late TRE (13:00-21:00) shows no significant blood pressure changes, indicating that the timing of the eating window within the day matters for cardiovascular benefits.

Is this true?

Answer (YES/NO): NO